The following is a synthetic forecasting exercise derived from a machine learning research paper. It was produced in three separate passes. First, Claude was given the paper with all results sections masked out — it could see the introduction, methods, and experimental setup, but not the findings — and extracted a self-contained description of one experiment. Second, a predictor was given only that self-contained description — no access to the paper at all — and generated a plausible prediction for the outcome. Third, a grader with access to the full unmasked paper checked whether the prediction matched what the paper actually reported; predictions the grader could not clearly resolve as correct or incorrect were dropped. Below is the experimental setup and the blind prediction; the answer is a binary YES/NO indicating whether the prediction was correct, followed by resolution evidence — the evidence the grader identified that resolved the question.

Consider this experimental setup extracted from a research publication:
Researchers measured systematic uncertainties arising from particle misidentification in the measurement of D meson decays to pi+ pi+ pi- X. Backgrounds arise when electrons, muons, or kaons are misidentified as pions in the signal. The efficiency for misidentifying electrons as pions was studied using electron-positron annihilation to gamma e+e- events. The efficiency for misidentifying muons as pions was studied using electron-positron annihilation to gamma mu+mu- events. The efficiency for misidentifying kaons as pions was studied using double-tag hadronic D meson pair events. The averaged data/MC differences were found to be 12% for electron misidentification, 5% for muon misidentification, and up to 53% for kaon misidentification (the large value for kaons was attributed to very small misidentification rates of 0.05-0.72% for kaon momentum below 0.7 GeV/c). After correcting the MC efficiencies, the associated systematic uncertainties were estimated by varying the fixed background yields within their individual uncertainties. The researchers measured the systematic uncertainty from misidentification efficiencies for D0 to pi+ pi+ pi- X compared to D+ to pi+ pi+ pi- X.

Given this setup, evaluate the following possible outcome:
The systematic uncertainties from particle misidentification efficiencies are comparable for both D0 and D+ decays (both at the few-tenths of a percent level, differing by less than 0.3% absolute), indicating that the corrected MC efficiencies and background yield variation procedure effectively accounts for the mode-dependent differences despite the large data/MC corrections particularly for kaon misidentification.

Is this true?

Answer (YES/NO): YES